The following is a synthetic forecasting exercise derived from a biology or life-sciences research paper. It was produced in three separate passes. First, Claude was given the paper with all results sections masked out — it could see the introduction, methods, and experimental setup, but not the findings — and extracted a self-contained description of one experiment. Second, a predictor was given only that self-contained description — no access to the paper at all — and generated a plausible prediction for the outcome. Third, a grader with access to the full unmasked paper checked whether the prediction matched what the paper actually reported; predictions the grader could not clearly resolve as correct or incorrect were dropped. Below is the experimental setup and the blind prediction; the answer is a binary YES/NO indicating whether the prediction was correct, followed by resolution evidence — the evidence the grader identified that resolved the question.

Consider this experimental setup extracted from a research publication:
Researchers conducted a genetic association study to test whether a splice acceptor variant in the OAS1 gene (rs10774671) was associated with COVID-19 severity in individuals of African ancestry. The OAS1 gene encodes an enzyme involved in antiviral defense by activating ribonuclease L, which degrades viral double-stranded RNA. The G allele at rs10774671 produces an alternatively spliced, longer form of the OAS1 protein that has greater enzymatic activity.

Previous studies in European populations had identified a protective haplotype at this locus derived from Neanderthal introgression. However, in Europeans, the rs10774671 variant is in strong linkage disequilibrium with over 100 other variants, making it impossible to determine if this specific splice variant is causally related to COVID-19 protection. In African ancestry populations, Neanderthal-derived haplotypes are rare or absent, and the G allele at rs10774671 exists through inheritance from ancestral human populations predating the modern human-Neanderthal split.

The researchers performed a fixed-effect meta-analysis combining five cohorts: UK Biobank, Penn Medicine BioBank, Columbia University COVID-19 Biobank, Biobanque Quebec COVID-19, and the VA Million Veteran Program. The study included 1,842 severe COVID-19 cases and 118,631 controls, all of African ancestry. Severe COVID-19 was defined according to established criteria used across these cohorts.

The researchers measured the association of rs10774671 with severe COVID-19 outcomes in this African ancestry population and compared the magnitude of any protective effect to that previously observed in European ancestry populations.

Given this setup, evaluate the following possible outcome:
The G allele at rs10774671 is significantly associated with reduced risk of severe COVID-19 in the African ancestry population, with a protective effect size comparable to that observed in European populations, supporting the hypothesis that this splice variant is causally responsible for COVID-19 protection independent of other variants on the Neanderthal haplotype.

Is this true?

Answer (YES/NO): YES